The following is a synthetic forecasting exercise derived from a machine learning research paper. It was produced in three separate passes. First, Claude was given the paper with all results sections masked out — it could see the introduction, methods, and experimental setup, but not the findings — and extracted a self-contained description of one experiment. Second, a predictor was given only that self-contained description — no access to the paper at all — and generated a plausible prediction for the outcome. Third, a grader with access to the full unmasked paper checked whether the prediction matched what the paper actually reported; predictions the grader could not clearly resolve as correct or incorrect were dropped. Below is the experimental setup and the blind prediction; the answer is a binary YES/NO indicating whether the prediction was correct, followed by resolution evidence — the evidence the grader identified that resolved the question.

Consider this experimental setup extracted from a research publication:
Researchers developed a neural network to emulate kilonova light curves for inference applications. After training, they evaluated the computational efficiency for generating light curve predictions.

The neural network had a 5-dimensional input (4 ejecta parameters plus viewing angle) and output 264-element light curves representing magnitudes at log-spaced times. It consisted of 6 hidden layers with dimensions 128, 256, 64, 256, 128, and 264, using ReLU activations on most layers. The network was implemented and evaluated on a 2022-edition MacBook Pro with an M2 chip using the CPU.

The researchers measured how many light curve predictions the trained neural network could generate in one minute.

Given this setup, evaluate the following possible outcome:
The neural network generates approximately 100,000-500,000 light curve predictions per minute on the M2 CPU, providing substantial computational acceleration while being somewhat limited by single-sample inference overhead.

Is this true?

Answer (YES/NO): NO